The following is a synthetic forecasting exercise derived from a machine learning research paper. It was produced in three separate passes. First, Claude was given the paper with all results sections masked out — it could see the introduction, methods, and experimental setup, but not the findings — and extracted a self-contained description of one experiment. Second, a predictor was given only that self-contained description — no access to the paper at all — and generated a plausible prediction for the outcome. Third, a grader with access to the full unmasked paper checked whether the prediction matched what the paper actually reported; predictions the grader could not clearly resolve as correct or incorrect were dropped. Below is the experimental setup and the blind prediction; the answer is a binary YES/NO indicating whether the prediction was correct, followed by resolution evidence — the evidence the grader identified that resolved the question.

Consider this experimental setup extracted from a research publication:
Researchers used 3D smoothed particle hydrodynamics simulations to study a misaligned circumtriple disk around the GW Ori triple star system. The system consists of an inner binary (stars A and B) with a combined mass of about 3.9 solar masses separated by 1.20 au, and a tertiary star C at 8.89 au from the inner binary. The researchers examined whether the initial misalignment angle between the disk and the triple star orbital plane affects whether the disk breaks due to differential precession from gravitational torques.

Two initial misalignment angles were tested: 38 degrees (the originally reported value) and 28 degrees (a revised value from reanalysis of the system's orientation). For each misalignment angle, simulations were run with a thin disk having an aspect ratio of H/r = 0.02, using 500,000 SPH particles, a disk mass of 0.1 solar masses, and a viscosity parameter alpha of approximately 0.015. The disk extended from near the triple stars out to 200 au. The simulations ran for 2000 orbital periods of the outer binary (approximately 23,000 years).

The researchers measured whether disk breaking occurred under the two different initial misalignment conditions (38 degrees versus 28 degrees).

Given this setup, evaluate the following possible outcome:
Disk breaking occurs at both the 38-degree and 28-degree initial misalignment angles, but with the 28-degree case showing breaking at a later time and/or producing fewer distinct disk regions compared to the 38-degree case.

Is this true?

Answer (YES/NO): NO